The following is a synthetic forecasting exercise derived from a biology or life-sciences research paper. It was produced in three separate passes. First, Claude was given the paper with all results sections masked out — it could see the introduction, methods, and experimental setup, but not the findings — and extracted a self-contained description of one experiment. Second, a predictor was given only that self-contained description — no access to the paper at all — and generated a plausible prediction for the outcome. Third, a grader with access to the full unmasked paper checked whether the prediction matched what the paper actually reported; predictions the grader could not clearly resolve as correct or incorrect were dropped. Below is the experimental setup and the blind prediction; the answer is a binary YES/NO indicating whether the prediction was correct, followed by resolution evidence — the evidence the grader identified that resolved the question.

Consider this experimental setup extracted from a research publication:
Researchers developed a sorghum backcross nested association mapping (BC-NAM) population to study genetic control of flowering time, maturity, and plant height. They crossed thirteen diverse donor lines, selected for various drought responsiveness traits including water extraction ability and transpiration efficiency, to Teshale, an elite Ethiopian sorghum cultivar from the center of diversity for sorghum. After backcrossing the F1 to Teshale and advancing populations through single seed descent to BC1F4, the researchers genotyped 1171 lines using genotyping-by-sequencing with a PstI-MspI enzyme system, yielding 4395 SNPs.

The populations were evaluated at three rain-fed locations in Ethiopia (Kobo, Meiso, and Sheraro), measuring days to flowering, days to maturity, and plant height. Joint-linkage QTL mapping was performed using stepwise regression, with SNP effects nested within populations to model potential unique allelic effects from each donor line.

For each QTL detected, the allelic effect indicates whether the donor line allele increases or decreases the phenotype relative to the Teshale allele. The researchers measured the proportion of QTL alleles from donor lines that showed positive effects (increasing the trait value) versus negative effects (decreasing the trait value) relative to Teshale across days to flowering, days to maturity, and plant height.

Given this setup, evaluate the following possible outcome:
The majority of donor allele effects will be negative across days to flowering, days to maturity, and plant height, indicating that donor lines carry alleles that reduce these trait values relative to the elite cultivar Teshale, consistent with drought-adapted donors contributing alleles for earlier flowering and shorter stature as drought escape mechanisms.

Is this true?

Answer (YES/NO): NO